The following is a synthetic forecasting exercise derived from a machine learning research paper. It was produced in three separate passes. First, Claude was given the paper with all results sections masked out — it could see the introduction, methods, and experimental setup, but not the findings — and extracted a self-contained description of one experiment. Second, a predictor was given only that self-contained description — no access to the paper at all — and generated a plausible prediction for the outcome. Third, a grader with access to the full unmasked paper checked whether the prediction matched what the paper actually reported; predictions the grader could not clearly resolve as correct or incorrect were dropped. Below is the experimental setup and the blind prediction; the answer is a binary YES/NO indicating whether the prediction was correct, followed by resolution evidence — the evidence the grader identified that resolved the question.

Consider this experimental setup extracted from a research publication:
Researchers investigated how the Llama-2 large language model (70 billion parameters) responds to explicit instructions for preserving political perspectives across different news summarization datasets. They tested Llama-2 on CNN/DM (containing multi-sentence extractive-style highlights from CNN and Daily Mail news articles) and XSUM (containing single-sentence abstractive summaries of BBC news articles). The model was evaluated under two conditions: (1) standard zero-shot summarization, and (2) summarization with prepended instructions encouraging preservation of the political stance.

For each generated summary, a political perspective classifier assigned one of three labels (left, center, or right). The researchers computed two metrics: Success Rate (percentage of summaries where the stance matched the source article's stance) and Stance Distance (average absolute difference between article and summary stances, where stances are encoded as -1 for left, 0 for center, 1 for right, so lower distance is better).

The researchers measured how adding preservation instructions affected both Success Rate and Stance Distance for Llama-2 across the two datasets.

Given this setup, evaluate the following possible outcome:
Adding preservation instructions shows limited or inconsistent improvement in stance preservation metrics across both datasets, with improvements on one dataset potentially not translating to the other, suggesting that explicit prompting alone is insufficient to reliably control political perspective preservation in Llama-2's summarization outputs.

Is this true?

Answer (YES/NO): YES